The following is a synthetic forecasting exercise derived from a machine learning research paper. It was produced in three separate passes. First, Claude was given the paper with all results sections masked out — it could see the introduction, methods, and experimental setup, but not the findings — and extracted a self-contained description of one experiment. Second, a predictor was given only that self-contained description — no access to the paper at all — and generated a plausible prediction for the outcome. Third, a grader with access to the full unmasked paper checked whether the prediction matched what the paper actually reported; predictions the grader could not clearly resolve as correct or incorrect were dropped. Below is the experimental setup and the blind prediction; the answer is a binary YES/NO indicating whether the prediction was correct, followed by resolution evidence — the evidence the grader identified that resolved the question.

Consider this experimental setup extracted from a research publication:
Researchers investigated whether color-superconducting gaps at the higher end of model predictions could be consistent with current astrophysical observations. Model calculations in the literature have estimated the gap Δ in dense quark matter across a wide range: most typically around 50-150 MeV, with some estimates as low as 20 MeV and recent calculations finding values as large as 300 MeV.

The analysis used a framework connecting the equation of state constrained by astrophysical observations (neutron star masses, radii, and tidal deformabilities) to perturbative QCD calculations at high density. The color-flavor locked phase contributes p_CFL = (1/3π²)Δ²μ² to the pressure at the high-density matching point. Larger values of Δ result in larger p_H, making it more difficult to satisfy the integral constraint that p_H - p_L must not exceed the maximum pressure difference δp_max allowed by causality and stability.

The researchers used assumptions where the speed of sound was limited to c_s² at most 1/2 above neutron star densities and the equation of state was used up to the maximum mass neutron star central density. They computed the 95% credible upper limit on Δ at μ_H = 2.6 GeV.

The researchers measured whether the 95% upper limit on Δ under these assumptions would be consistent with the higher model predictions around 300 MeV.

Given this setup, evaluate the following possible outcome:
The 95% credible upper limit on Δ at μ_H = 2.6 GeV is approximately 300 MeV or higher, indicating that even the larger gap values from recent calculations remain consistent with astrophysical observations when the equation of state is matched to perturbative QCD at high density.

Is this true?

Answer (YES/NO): NO